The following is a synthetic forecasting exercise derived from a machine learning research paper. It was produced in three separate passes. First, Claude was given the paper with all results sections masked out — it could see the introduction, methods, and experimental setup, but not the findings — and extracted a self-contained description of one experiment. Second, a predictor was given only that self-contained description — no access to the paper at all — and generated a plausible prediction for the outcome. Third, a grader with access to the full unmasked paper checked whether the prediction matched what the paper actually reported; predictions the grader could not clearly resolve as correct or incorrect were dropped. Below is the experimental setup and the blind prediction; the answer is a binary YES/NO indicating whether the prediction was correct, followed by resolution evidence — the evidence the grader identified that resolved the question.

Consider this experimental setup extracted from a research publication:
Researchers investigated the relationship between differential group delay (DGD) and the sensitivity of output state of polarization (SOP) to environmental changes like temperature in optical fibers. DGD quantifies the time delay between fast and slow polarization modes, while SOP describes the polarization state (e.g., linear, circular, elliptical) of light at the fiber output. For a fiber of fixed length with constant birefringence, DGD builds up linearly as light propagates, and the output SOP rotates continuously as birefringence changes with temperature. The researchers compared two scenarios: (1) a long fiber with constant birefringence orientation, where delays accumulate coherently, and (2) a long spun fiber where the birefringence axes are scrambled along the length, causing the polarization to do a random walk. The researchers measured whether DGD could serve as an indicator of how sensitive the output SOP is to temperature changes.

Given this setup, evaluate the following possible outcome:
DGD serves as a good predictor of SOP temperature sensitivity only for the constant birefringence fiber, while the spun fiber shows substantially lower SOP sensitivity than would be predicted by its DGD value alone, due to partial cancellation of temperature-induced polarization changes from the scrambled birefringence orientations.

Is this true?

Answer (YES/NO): NO